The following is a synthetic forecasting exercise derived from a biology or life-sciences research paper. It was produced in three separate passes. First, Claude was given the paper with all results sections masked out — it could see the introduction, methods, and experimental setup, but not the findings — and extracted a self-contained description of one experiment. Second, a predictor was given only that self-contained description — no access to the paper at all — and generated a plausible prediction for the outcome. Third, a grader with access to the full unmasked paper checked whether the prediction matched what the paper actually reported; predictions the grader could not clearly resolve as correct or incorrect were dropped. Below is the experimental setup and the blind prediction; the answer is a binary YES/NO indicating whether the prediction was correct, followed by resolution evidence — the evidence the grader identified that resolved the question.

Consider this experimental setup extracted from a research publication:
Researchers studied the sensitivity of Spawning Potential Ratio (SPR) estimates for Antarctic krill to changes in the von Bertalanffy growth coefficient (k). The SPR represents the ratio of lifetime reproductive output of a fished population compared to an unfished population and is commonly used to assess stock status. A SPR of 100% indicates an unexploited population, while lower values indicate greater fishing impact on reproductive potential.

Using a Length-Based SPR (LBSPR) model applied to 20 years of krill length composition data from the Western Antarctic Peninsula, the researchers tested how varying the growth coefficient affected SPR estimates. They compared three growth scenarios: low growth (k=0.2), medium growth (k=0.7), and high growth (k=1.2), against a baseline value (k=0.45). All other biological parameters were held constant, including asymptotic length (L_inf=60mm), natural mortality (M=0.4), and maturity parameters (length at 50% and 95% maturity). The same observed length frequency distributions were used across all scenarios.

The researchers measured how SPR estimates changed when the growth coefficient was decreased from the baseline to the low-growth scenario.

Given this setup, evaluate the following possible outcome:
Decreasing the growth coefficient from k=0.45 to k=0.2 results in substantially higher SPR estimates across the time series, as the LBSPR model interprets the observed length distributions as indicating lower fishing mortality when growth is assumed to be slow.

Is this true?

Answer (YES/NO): YES